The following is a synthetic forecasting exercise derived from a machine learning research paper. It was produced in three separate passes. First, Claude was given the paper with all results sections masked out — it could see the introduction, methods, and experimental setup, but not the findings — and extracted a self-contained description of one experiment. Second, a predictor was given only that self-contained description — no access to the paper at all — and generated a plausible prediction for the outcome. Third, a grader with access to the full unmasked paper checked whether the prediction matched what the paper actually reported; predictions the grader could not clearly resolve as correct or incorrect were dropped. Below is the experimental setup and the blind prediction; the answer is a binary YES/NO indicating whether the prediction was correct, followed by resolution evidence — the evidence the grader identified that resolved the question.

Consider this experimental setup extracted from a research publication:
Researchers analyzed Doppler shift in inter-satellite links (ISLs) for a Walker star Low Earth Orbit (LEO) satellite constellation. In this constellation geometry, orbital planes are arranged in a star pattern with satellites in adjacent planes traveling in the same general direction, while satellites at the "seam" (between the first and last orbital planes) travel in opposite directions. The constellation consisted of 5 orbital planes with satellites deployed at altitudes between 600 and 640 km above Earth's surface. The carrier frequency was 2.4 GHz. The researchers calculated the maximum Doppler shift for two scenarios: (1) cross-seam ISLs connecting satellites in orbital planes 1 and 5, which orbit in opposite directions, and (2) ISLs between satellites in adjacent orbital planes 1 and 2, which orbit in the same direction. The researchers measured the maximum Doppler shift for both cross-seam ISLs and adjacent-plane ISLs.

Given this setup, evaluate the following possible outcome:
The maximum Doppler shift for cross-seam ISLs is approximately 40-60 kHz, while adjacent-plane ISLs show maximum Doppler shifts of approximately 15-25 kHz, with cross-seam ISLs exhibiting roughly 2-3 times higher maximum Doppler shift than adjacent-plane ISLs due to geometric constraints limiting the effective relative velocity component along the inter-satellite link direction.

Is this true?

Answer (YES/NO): NO